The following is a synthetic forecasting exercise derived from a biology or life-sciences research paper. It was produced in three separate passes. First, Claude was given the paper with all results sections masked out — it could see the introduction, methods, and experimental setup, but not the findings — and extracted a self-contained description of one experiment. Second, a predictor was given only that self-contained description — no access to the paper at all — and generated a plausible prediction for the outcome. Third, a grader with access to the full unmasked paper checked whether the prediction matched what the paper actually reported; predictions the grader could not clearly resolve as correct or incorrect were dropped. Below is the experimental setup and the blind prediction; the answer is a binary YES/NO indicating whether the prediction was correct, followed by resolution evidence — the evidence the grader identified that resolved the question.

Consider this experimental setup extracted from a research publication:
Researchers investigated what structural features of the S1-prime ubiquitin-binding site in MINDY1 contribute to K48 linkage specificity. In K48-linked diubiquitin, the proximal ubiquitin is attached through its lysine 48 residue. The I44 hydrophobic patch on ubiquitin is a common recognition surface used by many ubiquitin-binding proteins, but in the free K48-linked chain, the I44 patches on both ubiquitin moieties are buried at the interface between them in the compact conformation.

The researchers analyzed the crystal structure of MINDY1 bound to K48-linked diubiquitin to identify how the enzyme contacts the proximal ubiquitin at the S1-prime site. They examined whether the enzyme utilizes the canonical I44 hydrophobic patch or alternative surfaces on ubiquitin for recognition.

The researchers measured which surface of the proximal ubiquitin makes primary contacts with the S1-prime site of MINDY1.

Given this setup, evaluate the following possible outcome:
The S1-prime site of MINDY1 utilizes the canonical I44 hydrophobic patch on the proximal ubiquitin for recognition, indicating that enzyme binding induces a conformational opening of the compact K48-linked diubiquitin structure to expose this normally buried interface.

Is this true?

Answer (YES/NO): YES